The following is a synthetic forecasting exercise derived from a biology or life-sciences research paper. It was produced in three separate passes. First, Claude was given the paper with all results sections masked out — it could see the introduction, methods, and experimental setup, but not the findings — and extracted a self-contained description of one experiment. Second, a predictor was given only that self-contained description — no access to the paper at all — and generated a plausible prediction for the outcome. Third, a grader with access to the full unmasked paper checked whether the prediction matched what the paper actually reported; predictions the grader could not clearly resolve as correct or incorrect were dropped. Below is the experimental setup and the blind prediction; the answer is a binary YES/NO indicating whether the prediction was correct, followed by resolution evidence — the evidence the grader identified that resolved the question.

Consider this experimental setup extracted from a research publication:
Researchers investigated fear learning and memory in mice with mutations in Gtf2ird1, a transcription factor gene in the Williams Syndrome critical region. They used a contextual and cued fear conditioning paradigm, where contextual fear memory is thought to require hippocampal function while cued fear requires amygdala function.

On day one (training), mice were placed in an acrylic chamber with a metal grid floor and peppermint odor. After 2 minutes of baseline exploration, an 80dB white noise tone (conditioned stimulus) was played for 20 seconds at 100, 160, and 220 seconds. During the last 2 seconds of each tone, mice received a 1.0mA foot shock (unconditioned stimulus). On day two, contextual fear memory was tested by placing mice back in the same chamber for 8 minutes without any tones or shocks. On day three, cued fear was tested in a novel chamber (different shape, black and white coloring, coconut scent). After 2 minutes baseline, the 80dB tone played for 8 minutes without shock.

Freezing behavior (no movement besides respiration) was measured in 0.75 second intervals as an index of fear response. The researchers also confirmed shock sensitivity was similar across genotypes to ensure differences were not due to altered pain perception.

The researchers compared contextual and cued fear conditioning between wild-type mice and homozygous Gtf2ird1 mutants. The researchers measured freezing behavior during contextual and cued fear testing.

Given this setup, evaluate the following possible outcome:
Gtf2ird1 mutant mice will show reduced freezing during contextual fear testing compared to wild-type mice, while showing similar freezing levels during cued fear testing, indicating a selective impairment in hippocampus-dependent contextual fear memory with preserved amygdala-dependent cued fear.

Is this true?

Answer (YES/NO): NO